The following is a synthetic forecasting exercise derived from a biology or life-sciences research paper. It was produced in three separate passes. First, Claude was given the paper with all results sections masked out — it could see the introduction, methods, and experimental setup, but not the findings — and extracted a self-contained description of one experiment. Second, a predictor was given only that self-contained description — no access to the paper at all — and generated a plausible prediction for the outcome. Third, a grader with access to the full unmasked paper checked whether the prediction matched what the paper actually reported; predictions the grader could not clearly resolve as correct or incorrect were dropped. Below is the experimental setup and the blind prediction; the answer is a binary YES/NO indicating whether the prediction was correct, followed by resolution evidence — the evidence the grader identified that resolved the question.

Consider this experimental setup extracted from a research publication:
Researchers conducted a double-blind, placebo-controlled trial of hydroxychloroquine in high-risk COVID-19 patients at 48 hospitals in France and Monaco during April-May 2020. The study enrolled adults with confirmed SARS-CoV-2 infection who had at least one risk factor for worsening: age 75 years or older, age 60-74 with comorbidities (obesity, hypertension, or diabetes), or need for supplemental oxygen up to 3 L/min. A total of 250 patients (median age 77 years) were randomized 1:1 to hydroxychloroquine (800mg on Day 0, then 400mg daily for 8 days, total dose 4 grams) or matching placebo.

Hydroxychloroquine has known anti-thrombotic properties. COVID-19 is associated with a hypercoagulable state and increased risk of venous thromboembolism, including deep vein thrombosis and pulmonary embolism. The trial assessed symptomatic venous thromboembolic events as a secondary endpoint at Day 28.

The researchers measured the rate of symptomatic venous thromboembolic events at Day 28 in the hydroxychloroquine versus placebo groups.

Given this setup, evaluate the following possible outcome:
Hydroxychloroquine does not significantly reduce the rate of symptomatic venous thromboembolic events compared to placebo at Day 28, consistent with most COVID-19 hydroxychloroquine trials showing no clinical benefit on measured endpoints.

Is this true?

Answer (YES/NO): YES